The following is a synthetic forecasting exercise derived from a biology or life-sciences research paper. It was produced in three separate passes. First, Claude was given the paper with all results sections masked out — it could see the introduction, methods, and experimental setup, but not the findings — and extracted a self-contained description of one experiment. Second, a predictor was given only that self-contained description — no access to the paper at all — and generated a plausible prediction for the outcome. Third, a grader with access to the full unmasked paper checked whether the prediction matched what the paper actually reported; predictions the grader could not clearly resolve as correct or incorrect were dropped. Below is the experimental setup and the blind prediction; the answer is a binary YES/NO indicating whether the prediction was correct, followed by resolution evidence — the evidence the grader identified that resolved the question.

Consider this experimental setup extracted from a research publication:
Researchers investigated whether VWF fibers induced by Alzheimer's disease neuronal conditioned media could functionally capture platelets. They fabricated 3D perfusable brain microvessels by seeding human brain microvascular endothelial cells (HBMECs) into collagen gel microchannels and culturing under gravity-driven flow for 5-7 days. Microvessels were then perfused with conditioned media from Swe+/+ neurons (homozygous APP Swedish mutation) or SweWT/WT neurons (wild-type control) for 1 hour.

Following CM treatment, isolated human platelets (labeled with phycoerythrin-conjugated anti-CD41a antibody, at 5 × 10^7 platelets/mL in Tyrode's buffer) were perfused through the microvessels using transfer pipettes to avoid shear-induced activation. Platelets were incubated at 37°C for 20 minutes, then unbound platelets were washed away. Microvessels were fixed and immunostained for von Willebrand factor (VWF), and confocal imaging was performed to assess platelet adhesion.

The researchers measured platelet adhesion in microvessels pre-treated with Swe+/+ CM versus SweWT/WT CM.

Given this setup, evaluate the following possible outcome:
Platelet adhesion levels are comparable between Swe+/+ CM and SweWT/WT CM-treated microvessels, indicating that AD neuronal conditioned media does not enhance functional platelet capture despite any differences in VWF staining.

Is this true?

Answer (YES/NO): NO